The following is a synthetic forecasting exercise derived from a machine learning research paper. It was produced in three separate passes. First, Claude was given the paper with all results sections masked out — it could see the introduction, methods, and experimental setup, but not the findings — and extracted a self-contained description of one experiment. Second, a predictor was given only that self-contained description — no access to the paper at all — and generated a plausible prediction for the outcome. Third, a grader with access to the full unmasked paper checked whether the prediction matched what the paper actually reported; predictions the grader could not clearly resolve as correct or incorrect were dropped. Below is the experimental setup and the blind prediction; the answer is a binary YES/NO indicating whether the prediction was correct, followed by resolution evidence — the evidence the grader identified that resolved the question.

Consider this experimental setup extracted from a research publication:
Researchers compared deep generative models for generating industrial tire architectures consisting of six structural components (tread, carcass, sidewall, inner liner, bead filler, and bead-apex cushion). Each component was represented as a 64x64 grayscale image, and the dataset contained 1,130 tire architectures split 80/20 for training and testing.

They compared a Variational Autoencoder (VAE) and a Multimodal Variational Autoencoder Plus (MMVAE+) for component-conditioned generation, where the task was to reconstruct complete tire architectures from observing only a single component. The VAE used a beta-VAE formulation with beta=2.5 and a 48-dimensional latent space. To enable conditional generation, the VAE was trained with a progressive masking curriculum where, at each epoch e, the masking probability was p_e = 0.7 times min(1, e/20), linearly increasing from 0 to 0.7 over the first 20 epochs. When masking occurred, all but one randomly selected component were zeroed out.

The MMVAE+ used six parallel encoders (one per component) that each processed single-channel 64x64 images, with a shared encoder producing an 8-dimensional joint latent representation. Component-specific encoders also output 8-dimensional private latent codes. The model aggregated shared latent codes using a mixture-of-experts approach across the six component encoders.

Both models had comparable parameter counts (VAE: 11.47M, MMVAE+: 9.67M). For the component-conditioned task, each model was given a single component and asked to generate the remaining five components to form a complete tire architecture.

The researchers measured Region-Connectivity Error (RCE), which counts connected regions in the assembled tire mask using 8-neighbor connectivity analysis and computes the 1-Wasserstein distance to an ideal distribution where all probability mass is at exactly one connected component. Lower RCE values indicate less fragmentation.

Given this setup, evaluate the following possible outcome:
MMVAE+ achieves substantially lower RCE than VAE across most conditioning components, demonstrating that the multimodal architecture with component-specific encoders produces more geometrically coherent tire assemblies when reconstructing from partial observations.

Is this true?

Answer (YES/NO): NO